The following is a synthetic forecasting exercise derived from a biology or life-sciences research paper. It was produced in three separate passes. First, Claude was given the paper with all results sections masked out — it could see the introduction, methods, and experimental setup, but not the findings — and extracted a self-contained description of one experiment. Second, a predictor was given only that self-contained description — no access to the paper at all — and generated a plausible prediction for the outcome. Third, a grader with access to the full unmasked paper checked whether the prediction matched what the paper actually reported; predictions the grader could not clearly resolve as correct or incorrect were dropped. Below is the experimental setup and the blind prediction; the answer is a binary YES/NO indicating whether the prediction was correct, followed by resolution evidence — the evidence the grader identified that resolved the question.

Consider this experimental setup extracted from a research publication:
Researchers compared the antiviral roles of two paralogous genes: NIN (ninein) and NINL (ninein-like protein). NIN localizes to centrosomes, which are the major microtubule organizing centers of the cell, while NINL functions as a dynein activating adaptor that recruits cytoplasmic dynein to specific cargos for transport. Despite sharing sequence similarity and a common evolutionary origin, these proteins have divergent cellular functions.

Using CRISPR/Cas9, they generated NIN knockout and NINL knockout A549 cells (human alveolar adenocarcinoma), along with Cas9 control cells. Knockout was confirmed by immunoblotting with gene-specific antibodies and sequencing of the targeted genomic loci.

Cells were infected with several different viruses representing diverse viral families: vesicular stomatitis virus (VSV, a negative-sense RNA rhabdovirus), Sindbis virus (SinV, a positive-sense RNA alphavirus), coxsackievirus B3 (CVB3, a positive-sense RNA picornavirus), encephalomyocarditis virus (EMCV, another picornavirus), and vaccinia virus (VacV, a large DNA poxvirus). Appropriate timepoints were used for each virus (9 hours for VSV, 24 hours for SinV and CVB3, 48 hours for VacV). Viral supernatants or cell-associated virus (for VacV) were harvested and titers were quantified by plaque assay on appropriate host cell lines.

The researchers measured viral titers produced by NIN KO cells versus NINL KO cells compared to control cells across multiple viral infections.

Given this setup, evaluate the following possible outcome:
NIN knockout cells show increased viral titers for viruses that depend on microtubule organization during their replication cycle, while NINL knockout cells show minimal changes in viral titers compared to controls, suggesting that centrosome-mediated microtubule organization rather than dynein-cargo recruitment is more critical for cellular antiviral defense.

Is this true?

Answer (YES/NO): NO